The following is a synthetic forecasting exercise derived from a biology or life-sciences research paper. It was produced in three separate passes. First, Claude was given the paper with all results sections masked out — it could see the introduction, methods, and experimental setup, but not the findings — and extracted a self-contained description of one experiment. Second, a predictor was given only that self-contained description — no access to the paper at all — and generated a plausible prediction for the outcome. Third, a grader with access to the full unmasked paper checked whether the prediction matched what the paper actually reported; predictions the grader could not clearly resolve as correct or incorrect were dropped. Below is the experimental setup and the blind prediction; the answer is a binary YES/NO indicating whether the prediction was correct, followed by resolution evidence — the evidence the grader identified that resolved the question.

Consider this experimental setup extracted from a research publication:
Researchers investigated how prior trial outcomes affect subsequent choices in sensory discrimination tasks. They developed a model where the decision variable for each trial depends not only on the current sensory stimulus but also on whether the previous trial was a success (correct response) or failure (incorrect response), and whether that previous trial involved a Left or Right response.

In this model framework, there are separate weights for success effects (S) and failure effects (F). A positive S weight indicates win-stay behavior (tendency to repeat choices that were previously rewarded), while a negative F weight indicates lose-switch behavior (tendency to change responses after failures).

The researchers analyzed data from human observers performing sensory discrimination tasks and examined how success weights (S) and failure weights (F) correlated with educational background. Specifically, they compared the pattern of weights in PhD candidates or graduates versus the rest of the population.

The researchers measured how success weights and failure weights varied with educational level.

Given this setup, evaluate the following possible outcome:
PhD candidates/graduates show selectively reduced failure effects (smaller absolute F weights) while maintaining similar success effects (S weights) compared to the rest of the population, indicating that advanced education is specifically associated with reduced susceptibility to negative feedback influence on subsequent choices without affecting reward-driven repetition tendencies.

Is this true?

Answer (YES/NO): NO